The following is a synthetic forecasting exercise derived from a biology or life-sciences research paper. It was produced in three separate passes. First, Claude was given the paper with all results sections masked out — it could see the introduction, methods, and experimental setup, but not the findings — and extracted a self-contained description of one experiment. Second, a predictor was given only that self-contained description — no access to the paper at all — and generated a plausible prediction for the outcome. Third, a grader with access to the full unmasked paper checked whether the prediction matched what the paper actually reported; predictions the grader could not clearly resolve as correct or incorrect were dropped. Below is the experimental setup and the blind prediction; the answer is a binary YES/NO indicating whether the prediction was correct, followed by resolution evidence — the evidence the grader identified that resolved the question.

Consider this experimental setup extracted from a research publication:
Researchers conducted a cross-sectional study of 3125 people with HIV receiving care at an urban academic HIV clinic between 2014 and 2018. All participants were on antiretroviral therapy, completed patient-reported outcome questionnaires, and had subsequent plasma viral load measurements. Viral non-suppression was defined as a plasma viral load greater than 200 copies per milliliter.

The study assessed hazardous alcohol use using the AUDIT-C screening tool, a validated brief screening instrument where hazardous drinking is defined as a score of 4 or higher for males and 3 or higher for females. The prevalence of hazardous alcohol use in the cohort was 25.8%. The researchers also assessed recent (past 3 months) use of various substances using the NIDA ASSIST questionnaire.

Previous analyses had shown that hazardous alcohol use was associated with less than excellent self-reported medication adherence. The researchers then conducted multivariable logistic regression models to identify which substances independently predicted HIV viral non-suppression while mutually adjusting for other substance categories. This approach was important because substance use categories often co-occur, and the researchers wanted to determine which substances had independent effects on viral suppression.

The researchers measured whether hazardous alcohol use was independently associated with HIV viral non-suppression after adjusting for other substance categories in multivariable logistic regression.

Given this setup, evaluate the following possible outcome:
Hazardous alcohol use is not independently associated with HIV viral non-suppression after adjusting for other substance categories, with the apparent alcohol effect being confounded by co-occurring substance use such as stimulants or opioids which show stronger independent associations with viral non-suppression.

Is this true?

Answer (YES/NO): NO